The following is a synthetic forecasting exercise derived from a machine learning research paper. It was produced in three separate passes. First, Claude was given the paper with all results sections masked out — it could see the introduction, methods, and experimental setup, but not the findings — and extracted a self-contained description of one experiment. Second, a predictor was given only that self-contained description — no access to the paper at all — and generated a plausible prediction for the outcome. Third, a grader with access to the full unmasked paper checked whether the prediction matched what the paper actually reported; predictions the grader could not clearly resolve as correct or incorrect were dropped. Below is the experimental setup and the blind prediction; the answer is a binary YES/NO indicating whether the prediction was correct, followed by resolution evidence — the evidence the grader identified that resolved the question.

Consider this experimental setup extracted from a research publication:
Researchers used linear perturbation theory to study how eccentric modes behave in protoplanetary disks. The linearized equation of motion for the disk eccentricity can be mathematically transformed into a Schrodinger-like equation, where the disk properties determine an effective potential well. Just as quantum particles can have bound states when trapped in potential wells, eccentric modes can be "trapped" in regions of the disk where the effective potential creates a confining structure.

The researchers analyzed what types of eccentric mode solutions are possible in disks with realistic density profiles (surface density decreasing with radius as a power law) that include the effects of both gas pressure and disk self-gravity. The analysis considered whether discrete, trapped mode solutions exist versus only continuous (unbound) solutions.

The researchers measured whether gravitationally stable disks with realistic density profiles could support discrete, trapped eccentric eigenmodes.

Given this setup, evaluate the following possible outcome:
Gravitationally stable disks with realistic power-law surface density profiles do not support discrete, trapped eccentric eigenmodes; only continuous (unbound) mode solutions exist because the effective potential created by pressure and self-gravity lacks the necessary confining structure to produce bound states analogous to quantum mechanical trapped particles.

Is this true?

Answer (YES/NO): NO